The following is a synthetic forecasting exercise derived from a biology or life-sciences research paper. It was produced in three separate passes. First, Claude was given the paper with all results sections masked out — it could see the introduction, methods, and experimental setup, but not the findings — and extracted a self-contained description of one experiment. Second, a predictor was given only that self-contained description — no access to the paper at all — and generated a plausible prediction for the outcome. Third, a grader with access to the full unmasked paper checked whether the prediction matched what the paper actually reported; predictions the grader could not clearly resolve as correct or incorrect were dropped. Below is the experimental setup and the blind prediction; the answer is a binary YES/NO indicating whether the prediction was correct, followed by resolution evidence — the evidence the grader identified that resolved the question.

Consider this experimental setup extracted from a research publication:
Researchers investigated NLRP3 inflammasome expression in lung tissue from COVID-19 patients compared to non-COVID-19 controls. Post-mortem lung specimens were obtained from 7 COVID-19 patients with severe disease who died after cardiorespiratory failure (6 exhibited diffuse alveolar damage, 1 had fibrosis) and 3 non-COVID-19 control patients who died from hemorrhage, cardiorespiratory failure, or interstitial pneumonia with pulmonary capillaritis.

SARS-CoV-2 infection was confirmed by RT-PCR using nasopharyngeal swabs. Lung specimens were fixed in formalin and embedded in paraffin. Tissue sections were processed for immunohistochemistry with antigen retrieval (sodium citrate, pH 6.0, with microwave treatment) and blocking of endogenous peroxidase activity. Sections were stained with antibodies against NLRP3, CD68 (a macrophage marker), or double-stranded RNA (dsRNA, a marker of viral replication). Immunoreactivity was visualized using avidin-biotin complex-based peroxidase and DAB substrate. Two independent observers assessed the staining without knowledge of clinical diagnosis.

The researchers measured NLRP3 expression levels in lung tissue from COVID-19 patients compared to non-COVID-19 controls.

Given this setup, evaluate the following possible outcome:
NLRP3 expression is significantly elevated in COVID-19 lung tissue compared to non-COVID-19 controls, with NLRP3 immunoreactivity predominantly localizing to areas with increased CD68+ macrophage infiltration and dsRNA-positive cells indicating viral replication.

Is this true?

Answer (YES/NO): NO